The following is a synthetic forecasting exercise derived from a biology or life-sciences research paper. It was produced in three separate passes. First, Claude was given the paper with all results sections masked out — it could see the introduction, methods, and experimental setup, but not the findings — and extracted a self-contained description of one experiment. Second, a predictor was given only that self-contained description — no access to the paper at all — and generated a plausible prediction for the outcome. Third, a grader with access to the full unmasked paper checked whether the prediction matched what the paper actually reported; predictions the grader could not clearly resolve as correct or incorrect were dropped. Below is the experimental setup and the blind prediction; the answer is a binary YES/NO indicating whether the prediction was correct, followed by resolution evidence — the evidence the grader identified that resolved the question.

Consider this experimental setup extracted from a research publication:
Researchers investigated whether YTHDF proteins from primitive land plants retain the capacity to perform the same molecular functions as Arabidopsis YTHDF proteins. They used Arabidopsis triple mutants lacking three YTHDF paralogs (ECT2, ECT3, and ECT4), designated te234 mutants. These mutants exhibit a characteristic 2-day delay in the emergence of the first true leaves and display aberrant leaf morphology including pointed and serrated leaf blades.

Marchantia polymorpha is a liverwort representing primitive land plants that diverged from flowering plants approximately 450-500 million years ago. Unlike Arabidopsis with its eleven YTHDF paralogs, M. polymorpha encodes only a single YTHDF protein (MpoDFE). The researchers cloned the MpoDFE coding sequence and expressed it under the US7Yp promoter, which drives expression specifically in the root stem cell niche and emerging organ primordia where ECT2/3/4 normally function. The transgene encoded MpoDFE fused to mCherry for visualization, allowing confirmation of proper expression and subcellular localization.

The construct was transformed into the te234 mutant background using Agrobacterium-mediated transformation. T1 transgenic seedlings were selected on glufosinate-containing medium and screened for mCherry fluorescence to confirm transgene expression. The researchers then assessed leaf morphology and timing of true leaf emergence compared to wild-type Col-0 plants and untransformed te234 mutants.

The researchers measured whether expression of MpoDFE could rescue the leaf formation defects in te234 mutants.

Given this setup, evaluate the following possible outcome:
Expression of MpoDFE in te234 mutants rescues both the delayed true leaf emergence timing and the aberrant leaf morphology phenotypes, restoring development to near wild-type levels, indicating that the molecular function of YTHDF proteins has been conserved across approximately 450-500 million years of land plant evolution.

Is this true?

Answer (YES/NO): YES